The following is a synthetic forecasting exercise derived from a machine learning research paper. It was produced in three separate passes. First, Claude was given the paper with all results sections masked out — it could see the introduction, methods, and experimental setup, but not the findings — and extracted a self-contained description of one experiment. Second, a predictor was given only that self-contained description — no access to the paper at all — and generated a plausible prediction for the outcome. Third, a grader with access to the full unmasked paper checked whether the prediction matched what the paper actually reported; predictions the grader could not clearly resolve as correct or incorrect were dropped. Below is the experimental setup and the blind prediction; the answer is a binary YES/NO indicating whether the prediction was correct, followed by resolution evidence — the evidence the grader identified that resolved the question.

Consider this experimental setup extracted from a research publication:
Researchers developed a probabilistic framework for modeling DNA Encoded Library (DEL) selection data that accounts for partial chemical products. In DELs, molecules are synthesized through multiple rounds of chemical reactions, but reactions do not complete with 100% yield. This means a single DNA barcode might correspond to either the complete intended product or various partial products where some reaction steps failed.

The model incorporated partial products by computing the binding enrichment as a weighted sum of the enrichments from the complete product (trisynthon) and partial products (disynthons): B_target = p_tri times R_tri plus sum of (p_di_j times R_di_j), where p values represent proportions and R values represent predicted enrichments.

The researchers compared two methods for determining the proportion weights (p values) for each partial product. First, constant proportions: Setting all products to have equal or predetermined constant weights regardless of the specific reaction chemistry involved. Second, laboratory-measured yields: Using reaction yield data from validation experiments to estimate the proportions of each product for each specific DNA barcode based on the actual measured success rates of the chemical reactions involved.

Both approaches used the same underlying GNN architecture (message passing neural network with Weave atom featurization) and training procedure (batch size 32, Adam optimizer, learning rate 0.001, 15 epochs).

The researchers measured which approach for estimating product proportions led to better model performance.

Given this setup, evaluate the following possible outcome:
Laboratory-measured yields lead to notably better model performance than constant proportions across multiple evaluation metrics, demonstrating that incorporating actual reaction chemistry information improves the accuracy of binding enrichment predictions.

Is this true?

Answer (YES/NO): NO